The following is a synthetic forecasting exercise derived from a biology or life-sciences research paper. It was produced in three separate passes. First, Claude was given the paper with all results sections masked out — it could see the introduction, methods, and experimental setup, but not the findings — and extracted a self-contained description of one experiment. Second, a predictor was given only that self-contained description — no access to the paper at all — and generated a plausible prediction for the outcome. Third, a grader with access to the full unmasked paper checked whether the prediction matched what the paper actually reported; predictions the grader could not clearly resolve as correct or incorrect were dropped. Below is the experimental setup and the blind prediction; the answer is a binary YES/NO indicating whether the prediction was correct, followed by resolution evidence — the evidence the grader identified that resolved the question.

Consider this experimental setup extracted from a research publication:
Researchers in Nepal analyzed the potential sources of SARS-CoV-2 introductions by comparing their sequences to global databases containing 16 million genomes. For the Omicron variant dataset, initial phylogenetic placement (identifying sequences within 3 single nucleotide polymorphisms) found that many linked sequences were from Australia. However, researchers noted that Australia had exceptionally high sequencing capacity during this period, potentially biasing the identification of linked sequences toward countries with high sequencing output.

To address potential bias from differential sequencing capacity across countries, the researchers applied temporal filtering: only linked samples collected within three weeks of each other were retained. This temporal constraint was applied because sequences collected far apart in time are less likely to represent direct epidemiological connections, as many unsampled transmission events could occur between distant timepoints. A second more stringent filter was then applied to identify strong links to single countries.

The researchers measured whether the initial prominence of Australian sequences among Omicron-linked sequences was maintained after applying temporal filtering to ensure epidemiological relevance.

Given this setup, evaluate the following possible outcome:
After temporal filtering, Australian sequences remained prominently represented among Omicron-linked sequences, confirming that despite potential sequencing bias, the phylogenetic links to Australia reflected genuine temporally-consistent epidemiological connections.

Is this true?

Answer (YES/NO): NO